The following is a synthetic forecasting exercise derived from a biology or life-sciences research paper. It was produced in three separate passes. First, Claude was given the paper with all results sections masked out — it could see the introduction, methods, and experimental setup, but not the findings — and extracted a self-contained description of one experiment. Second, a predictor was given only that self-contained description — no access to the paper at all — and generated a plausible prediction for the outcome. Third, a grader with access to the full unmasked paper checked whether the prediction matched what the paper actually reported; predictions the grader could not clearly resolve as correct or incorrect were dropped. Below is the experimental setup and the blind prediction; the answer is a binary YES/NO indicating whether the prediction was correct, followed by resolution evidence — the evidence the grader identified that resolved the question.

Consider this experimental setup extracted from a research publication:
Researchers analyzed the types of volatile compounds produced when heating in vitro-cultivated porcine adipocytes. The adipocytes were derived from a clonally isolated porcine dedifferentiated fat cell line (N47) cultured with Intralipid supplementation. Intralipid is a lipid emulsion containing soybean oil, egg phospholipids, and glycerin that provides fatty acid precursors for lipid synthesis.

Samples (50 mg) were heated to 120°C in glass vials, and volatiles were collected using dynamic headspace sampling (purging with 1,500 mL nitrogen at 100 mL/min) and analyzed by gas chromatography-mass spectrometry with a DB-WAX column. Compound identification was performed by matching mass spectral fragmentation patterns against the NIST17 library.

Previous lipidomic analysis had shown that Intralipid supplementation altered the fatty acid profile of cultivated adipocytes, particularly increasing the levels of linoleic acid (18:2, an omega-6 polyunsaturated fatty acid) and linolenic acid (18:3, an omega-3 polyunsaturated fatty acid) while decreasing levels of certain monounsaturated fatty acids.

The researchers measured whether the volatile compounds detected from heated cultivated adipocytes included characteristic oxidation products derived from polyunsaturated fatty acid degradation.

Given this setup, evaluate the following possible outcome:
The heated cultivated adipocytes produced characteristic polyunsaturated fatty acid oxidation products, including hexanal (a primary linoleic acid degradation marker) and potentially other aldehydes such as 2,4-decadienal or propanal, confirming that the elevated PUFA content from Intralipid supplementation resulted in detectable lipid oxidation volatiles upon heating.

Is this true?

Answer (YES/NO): YES